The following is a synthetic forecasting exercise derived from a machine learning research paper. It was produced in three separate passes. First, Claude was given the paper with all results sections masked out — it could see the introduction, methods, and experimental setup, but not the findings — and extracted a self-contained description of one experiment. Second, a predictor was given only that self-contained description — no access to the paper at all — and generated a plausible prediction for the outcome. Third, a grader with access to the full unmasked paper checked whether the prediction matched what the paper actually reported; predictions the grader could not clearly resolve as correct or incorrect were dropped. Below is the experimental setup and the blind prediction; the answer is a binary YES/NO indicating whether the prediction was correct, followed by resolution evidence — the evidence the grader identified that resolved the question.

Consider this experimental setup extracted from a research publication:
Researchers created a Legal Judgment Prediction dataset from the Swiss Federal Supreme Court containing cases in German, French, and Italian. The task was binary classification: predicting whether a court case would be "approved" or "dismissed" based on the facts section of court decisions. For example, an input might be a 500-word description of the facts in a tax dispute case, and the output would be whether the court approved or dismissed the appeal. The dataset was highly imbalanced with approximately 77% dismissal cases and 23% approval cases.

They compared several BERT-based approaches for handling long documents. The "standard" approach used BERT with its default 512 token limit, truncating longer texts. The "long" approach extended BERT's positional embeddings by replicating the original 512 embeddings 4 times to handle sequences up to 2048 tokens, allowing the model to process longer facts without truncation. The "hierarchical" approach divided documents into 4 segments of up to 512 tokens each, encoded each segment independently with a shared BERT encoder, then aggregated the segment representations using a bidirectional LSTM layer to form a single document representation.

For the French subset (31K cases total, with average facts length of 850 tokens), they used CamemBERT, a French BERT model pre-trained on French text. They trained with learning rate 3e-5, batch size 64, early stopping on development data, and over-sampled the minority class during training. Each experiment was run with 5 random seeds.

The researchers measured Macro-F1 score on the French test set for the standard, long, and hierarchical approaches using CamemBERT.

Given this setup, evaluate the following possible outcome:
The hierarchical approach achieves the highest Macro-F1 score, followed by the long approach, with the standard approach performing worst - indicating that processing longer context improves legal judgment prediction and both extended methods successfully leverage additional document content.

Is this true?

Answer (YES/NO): YES